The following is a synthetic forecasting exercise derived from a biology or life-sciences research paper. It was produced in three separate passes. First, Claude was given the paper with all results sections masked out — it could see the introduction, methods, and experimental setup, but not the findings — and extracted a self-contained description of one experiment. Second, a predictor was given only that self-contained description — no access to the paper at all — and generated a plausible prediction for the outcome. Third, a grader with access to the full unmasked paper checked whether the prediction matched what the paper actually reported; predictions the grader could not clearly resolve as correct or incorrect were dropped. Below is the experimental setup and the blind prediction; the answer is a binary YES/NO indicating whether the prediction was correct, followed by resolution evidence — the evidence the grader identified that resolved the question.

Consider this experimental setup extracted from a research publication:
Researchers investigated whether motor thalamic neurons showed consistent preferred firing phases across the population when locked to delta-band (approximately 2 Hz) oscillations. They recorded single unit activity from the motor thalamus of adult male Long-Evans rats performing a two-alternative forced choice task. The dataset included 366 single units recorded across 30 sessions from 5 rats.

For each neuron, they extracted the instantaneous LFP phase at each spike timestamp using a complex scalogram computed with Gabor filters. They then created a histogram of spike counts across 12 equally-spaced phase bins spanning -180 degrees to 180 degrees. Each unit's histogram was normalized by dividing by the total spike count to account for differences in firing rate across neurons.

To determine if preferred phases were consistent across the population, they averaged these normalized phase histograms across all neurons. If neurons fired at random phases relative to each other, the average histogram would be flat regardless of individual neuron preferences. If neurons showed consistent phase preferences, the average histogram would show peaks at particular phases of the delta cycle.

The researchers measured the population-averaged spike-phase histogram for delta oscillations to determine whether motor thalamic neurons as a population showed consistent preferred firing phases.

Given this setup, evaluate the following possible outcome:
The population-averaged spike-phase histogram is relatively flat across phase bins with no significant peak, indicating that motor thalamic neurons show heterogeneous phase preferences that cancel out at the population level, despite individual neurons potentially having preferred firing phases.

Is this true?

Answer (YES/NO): NO